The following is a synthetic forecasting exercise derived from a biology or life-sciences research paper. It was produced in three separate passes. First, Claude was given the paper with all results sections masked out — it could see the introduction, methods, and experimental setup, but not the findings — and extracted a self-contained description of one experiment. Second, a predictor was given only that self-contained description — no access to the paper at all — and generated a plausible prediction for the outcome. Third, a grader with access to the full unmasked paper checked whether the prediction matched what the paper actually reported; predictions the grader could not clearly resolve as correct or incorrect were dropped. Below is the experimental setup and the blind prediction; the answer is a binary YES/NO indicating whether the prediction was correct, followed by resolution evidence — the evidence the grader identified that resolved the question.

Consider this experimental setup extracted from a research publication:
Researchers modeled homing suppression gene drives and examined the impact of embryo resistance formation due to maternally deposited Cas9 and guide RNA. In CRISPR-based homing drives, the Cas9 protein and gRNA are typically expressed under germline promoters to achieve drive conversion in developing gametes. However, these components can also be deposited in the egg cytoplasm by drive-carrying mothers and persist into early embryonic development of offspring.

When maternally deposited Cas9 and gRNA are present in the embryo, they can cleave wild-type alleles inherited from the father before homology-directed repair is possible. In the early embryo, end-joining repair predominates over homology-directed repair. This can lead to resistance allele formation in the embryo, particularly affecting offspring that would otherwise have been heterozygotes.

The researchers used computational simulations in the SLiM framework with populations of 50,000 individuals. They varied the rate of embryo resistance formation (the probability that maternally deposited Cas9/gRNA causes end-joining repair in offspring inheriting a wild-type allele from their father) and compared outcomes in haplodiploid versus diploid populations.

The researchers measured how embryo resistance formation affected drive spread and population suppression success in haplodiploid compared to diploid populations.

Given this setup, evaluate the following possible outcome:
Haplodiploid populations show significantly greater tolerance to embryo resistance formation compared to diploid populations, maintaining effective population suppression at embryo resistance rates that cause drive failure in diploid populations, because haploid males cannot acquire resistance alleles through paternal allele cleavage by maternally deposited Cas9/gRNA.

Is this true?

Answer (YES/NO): NO